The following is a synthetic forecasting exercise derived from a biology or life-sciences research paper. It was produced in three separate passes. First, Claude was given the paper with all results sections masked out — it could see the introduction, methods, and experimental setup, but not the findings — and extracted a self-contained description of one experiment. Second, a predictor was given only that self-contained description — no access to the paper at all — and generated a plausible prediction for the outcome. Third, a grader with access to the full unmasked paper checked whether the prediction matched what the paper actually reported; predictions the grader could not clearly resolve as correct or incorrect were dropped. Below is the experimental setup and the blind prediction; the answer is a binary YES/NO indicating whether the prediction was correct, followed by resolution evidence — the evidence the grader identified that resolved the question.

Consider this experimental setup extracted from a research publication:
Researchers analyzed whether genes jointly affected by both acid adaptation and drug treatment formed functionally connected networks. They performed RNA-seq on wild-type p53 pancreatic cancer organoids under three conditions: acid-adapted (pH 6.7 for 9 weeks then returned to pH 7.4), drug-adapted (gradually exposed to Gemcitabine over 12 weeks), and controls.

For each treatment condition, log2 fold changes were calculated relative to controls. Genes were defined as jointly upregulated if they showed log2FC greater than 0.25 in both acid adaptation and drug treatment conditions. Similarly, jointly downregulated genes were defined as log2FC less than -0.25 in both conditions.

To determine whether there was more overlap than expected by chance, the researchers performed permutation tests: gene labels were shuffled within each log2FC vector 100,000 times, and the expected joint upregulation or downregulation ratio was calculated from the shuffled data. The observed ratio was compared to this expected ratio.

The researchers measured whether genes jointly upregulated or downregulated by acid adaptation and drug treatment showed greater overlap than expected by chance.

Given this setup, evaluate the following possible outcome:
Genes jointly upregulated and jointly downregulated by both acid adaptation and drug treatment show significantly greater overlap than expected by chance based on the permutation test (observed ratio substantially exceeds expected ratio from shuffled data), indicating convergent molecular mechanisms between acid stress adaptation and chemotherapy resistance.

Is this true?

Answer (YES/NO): NO